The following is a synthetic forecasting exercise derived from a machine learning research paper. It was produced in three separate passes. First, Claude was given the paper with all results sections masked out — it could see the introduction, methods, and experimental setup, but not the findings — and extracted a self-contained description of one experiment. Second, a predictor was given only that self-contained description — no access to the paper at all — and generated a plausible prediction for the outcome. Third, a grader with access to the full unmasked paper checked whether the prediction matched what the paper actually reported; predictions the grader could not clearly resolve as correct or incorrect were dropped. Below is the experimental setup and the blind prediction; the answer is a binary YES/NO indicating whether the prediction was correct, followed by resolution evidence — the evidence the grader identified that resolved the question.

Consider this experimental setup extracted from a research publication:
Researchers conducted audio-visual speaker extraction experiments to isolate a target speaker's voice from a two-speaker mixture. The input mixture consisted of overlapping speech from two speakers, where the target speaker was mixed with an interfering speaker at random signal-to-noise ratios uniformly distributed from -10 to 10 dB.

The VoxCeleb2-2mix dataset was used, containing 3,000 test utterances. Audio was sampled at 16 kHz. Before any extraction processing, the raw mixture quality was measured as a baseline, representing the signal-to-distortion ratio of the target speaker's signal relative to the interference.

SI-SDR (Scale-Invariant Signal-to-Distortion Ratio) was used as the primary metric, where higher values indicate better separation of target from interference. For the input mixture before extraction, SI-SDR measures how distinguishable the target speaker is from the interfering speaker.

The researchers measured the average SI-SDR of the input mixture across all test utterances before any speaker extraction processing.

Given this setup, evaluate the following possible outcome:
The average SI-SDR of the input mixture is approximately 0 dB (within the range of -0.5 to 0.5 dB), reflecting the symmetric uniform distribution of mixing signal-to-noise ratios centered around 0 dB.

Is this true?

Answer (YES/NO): YES